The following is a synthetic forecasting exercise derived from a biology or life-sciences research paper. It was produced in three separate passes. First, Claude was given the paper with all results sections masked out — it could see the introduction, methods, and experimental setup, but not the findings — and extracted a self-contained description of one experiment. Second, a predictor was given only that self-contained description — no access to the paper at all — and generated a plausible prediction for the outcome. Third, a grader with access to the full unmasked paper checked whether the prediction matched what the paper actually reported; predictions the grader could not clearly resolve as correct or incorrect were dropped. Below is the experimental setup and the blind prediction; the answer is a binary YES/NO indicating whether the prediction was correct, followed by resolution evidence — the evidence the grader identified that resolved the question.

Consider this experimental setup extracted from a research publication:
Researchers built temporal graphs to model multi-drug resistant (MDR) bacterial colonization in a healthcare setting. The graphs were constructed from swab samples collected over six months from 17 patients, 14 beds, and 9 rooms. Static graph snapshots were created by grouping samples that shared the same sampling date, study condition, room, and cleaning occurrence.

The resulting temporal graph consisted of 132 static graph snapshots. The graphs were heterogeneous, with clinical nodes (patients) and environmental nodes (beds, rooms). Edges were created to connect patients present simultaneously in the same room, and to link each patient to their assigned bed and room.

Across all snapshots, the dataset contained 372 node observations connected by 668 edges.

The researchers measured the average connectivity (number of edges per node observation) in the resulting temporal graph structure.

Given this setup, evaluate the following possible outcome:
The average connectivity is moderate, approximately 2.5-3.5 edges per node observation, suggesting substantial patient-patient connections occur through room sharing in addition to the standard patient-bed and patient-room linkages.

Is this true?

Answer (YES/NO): NO